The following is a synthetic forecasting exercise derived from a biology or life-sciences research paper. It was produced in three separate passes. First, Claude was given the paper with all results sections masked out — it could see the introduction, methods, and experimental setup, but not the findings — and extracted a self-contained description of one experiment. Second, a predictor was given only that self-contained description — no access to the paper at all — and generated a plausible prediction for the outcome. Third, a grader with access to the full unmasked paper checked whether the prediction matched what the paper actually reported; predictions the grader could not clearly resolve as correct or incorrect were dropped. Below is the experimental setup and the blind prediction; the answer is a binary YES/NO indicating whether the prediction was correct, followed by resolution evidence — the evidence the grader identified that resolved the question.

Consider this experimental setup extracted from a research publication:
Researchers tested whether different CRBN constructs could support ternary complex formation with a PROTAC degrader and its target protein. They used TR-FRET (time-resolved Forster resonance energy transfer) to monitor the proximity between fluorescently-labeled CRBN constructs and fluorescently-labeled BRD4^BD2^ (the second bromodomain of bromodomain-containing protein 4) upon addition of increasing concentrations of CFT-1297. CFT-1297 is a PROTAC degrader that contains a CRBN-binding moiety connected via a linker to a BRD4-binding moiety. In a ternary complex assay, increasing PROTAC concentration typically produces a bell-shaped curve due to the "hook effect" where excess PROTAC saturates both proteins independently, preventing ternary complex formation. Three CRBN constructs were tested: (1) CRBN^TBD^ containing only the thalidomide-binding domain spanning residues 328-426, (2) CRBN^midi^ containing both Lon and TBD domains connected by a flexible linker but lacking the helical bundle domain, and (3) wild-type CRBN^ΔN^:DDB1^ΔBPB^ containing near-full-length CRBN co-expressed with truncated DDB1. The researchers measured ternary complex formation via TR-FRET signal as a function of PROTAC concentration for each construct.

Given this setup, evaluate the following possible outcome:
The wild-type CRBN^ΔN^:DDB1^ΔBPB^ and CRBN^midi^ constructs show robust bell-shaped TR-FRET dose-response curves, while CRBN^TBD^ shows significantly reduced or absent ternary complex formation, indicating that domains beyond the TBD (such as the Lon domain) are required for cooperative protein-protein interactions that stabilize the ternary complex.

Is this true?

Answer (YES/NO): YES